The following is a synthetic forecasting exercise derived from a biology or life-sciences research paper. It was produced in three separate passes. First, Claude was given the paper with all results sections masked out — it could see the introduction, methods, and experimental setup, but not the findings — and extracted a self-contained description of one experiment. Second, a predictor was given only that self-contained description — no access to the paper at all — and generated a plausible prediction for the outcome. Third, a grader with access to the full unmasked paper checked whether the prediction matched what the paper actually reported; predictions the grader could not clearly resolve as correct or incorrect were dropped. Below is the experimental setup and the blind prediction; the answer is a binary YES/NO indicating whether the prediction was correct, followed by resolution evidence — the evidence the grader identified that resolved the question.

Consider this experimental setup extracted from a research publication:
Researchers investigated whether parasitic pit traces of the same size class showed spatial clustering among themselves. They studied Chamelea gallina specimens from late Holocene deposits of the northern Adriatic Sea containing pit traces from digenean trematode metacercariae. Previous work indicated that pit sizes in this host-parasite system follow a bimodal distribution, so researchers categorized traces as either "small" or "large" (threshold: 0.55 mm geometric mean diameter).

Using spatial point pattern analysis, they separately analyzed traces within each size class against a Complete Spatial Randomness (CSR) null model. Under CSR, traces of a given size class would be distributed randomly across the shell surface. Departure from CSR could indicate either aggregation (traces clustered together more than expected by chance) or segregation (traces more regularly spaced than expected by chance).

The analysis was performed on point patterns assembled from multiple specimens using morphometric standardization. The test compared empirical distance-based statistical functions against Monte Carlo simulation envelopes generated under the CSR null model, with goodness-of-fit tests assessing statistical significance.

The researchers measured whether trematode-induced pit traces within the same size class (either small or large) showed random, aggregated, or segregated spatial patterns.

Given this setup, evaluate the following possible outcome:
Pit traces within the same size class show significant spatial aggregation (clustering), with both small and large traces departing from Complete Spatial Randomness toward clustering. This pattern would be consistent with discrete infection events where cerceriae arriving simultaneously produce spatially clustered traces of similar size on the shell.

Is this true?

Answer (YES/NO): YES